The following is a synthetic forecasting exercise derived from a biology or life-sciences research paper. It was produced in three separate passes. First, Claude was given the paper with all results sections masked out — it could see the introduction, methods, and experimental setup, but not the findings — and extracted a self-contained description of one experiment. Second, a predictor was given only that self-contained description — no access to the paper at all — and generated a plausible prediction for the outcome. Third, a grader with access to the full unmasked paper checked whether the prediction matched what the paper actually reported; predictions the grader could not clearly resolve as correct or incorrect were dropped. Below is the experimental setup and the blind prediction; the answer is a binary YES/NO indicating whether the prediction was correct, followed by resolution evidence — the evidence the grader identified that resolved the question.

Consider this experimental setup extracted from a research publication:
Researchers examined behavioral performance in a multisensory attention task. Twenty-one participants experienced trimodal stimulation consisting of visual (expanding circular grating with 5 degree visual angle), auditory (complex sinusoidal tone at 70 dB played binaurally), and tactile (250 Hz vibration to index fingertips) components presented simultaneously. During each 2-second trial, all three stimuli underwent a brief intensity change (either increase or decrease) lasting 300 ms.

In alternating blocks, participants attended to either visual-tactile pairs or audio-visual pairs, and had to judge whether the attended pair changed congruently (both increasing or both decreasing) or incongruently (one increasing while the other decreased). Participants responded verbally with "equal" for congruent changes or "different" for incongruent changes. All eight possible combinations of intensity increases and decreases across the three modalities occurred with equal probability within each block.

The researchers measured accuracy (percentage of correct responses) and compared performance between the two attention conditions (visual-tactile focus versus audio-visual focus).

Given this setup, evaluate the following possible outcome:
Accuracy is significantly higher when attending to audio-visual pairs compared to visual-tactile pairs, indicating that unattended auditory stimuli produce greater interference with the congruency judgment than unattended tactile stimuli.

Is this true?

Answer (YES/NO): NO